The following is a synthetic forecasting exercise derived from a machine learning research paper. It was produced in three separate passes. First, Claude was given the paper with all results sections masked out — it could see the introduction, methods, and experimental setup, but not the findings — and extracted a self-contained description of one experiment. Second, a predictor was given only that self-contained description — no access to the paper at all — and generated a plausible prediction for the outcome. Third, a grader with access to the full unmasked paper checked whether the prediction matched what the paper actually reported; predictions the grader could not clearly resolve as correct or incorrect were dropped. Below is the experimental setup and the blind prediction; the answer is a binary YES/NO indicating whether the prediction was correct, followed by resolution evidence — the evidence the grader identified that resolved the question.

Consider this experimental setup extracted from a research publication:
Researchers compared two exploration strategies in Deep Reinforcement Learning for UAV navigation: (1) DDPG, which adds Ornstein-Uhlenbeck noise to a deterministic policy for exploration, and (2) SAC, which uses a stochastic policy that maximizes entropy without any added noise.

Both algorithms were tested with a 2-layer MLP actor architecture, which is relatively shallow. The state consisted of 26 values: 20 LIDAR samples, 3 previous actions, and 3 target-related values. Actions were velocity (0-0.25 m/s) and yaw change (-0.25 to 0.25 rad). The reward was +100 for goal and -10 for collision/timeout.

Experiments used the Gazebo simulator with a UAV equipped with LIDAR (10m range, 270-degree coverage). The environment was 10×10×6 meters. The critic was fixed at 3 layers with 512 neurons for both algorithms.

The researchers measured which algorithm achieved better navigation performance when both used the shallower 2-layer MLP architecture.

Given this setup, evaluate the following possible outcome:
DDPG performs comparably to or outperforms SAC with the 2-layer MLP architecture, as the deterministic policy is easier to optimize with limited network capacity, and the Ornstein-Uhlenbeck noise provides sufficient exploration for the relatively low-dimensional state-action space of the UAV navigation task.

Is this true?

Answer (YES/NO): YES